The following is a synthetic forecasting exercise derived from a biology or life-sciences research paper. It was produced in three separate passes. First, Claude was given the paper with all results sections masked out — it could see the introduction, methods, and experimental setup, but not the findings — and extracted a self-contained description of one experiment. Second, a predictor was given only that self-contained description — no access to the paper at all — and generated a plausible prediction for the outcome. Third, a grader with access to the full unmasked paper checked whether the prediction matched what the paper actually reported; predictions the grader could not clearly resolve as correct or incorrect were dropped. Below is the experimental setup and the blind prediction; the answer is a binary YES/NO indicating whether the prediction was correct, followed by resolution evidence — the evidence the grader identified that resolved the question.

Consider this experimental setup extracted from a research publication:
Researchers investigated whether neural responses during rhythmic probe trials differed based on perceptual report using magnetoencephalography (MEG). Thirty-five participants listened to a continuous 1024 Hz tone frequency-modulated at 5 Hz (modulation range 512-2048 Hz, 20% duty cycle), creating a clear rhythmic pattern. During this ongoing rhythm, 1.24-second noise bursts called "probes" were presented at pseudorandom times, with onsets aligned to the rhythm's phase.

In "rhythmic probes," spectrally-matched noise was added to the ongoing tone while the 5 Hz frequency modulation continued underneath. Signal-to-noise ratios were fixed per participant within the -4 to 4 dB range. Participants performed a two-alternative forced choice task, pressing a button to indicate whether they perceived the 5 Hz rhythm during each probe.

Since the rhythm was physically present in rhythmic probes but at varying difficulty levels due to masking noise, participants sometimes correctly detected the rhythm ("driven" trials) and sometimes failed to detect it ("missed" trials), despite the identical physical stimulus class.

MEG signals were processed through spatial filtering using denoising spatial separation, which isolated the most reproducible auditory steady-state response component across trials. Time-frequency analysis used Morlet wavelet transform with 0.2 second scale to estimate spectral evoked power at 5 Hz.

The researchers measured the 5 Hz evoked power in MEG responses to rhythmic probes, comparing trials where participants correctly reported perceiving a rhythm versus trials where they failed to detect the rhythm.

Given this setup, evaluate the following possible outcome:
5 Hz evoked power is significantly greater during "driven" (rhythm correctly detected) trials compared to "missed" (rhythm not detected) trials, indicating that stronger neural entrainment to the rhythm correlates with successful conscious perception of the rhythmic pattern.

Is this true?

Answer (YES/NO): YES